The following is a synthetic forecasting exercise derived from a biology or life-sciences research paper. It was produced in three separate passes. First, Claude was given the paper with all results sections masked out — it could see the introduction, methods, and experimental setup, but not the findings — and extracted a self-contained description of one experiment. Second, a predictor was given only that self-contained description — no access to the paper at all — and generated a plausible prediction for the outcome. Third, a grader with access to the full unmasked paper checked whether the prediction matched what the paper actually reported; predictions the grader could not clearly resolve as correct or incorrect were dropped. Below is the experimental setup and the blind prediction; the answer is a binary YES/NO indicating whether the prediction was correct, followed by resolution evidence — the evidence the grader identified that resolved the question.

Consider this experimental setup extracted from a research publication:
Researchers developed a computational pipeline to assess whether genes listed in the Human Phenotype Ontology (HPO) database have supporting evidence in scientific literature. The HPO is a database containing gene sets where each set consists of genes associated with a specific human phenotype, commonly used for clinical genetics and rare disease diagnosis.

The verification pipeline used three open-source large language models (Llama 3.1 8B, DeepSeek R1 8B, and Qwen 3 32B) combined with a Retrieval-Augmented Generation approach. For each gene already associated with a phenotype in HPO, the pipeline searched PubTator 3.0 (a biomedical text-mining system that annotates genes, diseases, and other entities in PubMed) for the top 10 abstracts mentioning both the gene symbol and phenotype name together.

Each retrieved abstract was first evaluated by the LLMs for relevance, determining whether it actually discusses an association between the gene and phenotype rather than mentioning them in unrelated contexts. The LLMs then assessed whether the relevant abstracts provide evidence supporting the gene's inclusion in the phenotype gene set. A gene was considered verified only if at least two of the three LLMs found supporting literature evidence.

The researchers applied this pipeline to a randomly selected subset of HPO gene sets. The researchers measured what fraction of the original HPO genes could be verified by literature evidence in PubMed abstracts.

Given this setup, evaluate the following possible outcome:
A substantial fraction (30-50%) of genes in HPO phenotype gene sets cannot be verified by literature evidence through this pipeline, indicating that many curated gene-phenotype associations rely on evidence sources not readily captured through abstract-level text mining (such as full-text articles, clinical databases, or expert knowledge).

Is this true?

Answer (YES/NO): YES